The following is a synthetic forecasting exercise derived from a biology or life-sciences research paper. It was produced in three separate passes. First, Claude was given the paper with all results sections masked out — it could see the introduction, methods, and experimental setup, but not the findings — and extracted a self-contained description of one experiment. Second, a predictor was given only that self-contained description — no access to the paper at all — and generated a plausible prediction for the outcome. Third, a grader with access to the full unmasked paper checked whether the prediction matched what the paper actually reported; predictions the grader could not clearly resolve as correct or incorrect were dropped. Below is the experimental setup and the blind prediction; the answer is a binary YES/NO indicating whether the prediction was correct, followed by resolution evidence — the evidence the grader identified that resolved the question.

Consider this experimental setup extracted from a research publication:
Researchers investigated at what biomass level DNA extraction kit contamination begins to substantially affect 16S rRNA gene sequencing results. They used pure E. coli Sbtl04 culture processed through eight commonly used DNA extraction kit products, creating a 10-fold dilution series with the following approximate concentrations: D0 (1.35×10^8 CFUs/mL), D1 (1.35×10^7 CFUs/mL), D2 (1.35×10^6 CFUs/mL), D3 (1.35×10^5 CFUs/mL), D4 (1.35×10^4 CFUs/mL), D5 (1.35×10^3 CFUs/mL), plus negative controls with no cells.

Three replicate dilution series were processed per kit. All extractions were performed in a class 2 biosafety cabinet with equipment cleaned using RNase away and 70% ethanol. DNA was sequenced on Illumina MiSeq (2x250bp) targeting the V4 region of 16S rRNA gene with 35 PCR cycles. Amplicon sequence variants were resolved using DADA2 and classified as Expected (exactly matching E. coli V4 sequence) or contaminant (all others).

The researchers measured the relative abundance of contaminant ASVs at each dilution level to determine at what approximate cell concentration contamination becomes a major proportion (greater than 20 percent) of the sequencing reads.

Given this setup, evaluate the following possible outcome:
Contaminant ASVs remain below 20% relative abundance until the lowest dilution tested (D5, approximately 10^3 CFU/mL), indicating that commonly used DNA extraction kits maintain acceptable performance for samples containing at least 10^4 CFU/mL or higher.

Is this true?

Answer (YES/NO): NO